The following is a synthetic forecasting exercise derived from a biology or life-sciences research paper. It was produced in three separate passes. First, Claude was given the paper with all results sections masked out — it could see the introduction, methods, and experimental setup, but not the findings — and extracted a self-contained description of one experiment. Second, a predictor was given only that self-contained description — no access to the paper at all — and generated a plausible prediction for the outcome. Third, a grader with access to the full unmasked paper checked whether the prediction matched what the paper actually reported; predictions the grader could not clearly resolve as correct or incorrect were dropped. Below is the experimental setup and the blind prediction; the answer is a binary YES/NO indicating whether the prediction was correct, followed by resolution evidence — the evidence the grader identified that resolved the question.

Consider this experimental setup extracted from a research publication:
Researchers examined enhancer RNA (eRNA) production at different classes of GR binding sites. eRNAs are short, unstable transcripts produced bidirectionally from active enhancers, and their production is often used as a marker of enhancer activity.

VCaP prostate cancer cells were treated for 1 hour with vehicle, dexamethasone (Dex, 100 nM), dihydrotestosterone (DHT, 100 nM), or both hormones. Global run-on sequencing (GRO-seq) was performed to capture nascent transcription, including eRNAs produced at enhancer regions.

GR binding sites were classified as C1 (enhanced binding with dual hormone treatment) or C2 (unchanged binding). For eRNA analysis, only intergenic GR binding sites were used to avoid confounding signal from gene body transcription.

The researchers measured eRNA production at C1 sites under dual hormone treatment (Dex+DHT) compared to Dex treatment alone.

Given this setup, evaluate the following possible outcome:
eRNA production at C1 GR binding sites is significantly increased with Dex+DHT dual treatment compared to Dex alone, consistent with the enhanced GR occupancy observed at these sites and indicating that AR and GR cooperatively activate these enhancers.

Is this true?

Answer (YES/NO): YES